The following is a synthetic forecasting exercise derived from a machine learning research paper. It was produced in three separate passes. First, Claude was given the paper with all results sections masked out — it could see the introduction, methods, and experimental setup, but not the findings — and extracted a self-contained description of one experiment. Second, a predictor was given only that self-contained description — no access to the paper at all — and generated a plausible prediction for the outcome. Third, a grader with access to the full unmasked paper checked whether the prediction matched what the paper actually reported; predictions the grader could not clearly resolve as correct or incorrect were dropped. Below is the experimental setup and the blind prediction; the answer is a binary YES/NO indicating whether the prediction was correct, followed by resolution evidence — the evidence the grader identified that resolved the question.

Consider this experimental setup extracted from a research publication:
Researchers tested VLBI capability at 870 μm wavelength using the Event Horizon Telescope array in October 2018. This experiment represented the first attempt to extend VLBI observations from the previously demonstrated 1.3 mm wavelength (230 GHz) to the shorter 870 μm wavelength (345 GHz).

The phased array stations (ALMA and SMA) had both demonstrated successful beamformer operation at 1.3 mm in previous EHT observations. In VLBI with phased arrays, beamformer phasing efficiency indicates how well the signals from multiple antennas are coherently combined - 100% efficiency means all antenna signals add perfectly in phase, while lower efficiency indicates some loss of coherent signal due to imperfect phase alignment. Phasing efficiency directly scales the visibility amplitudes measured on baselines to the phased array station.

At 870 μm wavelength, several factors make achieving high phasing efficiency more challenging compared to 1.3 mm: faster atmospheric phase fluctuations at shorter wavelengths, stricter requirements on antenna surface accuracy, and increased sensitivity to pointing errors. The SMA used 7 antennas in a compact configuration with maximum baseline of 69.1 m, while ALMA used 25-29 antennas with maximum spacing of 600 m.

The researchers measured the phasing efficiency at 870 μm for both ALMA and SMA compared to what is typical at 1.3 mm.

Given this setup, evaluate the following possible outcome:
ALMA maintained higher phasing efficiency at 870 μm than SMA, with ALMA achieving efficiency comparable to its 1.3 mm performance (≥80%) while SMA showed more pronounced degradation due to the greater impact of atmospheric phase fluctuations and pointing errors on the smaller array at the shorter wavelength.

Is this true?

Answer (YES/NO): NO